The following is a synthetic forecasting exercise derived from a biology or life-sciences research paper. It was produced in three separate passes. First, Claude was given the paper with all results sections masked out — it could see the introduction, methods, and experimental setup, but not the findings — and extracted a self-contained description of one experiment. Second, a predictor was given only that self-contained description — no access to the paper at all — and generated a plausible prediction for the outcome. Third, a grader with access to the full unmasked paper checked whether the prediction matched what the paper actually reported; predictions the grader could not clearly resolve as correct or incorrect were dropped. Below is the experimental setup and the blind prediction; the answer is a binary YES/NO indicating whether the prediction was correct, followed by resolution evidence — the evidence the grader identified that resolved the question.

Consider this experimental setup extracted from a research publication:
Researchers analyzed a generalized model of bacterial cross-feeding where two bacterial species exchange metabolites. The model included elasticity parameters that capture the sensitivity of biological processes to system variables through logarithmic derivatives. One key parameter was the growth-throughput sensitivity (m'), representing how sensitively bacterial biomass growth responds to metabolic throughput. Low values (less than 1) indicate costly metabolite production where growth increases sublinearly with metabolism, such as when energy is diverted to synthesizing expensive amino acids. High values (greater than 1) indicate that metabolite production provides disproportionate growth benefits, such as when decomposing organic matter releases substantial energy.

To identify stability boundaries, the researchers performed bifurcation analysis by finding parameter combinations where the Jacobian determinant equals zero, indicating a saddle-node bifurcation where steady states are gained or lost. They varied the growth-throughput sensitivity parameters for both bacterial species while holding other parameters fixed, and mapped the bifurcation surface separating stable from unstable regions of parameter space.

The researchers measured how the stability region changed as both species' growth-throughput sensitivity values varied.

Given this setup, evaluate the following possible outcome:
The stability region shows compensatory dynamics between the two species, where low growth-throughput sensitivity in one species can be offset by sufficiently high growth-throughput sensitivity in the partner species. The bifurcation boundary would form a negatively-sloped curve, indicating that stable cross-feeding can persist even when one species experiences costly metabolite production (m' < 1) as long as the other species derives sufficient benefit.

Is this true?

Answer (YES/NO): NO